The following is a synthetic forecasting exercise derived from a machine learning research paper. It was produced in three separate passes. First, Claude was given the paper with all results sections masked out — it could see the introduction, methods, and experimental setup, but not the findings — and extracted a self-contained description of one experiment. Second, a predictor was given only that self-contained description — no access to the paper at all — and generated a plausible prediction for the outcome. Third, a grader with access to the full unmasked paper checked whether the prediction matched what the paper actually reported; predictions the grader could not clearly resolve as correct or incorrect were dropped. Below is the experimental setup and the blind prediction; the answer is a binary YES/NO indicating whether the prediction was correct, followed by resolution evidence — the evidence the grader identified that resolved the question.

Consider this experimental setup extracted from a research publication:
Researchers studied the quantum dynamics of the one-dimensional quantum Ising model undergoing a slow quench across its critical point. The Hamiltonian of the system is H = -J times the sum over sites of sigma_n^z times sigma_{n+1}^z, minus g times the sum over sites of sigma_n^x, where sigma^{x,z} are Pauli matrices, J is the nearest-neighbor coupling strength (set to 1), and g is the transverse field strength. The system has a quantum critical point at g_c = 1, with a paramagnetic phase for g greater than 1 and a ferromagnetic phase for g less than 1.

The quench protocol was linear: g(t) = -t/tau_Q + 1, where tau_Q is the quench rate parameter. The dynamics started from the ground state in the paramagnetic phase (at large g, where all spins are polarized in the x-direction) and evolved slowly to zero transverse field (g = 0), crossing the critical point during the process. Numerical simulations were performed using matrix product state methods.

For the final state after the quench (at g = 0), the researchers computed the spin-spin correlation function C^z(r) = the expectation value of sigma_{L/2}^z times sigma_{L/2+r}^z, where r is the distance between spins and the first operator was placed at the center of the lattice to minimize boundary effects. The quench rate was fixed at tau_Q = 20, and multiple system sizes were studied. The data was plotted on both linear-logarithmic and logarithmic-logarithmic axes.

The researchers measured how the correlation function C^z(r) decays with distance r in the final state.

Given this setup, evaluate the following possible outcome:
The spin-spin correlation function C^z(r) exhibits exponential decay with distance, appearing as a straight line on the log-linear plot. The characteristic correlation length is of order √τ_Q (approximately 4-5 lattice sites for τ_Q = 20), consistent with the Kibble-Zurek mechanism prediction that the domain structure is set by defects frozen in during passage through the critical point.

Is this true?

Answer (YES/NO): NO